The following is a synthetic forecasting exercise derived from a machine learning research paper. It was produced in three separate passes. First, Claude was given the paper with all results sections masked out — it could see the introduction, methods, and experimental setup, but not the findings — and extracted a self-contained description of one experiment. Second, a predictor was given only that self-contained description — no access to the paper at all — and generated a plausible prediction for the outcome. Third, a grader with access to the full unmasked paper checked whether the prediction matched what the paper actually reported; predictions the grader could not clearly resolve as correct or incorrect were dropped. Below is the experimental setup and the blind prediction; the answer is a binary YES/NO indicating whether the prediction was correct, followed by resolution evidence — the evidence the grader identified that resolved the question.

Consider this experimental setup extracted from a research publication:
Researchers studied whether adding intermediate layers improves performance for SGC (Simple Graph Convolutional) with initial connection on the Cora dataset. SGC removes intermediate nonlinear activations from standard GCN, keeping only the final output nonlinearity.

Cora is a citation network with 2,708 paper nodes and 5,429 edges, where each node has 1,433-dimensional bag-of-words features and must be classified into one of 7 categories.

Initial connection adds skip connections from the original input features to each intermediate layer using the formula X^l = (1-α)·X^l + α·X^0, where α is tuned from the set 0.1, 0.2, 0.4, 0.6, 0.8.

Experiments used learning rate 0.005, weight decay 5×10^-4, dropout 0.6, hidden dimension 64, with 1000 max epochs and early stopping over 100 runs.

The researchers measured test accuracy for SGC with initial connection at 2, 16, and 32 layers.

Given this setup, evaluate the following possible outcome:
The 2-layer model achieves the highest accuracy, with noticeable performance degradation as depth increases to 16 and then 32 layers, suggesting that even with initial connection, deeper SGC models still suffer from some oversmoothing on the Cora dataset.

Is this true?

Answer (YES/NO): NO